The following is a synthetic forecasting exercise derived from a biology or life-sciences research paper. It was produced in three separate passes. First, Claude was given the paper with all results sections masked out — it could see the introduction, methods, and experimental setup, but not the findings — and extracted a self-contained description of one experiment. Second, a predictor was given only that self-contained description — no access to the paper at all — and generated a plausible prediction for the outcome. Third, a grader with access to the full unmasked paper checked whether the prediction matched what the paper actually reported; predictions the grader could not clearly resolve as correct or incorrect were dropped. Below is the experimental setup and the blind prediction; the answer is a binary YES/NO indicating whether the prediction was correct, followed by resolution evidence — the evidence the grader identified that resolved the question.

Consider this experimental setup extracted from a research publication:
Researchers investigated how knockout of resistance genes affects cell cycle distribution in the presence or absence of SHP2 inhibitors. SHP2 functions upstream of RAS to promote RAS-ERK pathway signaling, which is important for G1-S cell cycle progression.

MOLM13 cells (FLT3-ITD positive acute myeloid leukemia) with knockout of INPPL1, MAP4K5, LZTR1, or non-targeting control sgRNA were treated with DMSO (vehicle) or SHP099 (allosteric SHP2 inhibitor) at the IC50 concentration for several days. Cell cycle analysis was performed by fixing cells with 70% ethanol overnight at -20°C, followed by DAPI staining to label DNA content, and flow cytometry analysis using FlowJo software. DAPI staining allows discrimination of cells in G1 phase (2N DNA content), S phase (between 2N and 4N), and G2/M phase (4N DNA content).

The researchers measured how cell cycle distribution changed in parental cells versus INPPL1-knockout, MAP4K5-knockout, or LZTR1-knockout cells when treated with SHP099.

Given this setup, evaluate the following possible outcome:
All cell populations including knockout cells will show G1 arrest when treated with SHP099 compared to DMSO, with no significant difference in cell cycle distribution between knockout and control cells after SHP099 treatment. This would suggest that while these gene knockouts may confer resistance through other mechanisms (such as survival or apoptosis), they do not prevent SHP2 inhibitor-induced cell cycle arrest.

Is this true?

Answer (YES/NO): NO